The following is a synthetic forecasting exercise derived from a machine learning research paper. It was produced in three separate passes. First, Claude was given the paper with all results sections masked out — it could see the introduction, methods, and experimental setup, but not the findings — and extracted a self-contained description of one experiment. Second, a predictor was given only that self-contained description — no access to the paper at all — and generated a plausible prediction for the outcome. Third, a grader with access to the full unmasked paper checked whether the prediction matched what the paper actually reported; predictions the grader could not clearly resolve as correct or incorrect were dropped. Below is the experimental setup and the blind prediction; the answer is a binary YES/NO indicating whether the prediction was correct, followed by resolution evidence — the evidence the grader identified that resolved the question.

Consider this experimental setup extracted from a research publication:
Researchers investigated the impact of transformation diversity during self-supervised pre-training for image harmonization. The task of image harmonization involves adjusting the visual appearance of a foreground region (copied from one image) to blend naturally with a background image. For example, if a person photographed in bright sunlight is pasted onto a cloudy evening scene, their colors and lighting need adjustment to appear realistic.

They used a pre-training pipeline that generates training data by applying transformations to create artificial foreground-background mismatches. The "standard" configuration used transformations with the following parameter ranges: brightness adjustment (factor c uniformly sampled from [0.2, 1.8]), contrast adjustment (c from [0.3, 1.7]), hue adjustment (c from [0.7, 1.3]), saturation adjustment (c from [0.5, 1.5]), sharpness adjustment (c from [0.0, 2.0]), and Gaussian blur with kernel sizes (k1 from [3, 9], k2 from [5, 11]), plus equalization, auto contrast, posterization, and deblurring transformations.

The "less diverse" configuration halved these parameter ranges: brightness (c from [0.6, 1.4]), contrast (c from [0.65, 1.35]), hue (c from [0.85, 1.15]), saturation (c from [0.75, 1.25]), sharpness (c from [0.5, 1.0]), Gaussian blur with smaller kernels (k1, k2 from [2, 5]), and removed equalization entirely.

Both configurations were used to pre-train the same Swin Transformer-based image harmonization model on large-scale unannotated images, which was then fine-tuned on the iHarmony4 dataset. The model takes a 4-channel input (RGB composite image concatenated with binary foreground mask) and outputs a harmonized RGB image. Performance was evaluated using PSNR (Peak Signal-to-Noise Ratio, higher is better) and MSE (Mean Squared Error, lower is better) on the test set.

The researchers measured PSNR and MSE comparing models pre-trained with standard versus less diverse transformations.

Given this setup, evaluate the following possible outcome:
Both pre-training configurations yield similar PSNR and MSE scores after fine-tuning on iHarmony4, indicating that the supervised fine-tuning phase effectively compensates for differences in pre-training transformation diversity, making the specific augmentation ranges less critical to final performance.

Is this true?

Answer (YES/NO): NO